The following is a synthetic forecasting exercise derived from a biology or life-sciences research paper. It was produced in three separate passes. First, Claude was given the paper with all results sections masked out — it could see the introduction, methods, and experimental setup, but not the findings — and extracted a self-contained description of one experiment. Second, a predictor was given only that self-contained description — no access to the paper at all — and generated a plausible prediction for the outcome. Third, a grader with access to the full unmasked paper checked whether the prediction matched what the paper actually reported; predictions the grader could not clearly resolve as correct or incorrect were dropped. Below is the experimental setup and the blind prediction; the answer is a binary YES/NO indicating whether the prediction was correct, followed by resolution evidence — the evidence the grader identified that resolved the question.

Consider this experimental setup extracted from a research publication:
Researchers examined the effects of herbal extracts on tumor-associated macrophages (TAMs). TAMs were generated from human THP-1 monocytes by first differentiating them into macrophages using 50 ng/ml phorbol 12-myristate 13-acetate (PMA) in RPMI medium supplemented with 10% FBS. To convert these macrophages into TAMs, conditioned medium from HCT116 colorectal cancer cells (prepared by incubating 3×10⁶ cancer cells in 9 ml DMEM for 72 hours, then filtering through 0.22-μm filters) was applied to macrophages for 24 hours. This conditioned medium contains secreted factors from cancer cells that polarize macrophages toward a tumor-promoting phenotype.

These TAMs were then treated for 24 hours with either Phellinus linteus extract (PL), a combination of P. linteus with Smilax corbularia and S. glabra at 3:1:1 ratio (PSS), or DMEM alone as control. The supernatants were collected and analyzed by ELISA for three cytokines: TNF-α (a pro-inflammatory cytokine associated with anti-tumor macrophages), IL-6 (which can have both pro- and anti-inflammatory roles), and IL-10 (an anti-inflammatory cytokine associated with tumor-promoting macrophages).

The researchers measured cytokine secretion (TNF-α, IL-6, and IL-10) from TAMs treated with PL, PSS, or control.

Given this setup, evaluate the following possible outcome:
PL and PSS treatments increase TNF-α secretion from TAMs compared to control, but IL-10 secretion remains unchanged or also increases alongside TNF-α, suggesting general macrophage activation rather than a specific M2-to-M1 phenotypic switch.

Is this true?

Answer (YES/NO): NO